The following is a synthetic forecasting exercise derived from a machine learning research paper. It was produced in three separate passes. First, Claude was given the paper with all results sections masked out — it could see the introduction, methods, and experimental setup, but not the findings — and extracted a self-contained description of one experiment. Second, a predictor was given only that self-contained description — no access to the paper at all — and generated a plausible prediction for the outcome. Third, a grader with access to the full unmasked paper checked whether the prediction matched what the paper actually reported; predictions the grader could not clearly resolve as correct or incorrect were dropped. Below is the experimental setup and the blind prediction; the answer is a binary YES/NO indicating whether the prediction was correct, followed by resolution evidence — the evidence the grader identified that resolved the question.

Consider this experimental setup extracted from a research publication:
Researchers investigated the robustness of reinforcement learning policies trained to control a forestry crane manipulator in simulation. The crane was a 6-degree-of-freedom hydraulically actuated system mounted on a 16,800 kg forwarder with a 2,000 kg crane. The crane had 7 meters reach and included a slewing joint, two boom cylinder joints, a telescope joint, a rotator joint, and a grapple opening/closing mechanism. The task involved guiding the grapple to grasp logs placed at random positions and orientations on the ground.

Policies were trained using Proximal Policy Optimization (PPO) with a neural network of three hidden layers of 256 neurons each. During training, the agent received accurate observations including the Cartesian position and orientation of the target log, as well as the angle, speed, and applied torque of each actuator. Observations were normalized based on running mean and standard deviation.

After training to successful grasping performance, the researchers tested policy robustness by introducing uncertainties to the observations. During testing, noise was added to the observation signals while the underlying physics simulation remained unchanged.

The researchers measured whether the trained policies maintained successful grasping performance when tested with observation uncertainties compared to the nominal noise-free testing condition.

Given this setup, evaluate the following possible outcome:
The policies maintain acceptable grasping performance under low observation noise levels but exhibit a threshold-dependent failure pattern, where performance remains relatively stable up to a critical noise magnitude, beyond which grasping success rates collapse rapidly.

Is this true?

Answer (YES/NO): NO